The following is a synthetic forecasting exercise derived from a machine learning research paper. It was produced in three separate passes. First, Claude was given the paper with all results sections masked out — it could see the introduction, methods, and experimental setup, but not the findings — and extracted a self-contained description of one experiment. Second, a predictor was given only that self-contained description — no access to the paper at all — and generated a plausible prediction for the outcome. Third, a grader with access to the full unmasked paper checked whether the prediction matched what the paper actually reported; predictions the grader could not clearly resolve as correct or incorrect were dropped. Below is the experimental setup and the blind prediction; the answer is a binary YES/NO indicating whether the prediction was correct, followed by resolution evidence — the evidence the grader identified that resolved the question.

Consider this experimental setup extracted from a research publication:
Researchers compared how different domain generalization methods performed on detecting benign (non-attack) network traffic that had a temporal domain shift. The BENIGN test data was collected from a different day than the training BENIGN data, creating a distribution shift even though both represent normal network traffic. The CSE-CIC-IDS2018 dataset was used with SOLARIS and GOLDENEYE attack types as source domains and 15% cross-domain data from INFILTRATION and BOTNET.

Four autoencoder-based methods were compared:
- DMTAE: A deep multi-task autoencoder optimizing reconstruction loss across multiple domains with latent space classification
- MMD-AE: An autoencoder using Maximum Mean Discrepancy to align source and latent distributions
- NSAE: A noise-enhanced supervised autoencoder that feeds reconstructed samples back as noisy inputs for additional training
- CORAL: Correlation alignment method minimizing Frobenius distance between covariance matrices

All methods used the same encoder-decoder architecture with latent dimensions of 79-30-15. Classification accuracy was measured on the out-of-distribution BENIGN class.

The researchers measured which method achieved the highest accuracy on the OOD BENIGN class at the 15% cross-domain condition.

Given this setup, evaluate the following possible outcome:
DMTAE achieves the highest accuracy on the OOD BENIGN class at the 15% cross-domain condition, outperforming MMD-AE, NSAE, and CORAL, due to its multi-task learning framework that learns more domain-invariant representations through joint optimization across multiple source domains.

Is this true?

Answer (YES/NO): NO